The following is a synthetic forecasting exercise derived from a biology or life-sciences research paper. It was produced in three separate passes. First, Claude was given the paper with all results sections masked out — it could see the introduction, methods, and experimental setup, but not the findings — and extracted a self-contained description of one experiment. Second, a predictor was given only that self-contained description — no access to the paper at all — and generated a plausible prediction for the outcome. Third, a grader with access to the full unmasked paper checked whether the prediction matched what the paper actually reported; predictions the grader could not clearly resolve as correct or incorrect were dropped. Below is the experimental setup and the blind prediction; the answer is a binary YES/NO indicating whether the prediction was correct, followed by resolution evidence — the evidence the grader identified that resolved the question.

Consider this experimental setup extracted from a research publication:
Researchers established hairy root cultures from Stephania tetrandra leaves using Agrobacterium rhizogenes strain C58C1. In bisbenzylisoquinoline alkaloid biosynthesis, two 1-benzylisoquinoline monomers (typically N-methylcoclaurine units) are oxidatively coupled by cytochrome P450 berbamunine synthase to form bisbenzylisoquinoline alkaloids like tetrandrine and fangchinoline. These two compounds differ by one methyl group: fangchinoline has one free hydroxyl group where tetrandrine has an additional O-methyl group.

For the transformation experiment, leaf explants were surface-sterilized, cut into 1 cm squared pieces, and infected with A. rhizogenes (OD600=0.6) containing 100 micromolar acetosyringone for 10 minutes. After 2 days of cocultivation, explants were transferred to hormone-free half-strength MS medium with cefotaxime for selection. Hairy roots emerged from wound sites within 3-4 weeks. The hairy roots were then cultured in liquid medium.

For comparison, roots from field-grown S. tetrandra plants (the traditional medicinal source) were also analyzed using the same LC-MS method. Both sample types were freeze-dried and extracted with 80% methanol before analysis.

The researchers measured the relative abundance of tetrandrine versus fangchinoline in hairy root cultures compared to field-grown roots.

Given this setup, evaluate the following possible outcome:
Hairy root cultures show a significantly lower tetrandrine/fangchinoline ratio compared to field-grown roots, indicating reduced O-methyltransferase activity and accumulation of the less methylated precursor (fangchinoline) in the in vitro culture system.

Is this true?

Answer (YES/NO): NO